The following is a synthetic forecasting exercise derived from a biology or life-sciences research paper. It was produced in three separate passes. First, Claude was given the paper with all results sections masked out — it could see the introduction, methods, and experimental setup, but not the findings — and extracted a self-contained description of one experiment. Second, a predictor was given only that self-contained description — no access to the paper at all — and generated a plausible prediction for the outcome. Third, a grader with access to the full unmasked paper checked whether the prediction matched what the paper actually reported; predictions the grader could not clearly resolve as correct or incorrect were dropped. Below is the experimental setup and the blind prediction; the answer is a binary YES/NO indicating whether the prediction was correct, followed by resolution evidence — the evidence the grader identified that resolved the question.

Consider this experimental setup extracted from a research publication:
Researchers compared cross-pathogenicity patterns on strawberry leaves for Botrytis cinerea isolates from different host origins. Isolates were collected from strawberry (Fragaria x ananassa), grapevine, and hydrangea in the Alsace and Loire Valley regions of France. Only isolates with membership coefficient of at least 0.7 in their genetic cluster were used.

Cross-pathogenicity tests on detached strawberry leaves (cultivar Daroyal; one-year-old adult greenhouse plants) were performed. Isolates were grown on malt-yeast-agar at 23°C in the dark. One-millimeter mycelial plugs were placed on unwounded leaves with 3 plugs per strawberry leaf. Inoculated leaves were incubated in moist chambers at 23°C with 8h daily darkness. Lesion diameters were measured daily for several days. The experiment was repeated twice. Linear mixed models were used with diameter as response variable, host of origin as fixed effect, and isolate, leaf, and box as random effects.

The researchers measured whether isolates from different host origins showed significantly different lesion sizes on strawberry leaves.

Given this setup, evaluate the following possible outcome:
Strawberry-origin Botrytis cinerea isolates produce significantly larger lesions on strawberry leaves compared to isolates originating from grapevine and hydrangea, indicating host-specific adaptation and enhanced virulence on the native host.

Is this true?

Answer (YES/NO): NO